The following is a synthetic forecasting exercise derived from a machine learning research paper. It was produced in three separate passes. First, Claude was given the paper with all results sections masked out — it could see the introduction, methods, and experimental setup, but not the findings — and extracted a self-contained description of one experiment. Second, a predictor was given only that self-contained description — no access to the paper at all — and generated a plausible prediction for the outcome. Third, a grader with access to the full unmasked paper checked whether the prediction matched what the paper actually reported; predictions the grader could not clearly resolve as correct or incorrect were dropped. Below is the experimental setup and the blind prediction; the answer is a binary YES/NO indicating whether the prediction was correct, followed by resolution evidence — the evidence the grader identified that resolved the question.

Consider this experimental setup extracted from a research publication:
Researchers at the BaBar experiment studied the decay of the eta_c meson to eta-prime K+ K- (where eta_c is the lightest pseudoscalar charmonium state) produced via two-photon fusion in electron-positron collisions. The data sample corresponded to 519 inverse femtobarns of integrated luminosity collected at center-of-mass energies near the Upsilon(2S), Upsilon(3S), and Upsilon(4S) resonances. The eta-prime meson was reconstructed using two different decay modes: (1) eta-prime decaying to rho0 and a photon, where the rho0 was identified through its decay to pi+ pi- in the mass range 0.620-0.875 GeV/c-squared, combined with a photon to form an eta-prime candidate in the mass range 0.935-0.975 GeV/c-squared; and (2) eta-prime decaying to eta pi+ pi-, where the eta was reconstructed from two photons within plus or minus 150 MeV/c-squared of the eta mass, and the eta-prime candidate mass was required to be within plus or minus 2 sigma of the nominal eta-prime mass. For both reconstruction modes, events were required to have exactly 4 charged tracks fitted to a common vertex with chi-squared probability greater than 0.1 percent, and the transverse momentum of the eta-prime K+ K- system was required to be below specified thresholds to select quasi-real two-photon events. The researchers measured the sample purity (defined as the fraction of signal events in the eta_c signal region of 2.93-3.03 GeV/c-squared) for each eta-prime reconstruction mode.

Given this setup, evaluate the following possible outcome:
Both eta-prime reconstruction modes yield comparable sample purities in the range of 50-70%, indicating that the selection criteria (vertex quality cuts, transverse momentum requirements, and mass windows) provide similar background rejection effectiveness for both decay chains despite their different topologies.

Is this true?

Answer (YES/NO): NO